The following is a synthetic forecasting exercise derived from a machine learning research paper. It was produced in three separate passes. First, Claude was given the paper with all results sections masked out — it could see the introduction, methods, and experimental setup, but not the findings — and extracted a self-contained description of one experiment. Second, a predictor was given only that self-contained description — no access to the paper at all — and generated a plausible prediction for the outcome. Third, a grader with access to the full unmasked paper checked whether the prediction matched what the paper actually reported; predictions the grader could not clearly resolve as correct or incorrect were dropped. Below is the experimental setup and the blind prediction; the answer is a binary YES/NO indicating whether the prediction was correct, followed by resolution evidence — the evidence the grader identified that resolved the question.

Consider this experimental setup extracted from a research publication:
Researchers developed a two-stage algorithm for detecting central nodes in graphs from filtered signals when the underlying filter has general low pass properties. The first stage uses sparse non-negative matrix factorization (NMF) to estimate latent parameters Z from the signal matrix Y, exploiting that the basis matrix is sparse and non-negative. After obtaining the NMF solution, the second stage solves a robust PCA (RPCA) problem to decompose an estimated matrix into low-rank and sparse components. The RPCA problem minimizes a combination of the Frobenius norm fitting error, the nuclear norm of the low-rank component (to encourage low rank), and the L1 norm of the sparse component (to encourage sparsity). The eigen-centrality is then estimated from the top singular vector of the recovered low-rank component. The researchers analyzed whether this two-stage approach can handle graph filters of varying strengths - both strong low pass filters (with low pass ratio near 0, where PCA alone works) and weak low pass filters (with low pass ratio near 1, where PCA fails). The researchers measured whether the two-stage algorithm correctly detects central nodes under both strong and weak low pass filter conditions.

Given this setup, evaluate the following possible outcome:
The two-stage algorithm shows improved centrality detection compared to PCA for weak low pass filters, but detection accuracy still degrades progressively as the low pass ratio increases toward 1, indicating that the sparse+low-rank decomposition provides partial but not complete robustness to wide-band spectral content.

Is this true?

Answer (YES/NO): NO